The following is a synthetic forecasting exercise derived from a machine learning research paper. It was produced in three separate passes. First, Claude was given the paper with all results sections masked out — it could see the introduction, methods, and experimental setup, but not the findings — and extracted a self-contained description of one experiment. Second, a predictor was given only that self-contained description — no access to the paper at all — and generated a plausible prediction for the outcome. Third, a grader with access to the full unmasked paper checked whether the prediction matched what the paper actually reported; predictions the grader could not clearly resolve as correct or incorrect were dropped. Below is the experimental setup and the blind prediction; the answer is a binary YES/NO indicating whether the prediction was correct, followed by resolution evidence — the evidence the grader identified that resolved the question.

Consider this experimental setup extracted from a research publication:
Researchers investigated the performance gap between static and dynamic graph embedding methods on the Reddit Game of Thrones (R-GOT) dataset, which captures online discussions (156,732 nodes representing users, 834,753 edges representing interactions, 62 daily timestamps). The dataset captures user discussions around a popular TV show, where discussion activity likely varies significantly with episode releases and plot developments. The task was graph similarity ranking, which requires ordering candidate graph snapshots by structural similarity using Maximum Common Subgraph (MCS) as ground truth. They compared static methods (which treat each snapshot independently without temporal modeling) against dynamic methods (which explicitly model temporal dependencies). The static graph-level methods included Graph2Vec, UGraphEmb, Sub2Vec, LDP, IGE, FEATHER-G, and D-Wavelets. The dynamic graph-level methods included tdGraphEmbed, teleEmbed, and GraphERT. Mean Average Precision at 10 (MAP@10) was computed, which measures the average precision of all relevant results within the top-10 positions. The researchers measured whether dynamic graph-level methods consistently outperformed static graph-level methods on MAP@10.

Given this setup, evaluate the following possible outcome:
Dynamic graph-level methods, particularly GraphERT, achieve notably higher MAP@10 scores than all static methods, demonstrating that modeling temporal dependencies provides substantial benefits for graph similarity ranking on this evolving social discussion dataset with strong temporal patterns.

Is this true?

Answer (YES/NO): YES